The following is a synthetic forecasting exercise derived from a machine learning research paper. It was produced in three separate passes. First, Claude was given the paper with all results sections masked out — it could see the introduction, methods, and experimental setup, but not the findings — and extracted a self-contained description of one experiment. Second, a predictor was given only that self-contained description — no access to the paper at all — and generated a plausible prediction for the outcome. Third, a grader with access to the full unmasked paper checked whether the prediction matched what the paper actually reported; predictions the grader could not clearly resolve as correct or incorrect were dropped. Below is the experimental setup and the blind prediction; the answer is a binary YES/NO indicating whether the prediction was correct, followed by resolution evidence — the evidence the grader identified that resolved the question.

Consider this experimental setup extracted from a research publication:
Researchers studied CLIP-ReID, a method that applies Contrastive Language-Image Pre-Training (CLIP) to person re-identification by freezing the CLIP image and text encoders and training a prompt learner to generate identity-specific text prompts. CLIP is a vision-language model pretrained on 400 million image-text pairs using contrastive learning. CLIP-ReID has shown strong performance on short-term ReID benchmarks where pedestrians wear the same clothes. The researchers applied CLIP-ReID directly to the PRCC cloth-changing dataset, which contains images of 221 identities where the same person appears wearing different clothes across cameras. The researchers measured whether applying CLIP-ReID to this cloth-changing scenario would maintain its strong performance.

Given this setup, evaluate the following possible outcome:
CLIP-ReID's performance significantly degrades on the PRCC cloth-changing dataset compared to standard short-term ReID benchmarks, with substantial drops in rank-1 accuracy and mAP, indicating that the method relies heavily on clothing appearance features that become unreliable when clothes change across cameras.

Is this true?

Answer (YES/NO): YES